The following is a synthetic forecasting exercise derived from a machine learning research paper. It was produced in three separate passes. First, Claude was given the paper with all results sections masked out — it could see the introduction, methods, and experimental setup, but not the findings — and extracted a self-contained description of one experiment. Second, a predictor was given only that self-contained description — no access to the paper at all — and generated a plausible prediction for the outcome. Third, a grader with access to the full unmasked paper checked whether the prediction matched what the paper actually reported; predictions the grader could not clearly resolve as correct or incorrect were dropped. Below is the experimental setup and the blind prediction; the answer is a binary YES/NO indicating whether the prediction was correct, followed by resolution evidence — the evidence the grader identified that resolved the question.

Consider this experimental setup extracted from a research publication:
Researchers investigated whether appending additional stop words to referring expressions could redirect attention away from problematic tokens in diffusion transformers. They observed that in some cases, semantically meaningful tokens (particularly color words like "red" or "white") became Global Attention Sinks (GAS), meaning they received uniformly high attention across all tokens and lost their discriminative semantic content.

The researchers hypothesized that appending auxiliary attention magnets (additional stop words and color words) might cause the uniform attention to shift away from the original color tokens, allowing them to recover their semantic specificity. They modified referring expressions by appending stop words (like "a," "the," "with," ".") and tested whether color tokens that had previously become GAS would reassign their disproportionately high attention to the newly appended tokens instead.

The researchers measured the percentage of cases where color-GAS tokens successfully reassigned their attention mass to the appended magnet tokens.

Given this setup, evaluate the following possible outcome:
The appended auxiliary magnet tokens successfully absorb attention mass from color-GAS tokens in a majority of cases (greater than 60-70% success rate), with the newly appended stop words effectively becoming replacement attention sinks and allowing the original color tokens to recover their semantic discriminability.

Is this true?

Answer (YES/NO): YES